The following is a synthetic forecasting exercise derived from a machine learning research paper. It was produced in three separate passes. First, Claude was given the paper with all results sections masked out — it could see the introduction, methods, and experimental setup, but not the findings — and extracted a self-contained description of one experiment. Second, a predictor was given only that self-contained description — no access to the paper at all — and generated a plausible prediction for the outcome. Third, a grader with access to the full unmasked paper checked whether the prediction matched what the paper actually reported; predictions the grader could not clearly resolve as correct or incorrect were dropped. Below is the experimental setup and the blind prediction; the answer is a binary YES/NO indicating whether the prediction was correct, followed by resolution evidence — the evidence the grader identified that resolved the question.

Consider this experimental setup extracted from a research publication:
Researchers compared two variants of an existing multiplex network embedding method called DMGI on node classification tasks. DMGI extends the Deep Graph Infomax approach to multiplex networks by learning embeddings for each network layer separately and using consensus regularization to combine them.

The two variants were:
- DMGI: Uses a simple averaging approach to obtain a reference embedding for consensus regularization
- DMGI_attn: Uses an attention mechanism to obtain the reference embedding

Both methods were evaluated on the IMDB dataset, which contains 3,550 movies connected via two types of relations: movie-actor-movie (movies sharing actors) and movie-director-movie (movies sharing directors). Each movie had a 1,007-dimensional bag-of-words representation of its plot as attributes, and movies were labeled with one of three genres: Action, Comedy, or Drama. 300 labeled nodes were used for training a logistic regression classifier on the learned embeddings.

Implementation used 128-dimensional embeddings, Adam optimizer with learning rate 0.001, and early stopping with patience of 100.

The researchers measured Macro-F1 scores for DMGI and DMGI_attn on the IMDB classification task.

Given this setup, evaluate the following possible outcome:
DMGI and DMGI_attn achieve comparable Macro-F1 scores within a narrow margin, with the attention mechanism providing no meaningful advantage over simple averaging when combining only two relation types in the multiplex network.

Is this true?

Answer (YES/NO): NO